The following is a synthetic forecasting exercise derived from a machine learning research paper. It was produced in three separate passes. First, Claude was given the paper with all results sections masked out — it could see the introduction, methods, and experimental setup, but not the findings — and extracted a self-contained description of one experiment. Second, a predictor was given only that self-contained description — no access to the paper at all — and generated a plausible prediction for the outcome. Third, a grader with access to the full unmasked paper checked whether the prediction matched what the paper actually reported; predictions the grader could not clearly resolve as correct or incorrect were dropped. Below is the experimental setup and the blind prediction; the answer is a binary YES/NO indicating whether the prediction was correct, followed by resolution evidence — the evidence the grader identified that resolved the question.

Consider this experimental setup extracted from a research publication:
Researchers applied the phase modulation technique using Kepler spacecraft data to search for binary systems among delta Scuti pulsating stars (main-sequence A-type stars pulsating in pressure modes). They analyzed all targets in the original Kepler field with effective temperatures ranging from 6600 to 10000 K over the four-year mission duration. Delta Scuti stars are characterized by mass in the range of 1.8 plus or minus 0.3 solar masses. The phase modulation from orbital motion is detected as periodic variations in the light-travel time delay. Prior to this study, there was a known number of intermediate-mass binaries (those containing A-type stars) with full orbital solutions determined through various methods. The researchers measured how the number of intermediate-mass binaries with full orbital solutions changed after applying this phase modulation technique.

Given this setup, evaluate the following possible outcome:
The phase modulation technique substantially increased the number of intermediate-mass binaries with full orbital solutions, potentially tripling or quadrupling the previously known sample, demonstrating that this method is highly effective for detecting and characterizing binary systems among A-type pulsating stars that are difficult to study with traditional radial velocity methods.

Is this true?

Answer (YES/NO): YES